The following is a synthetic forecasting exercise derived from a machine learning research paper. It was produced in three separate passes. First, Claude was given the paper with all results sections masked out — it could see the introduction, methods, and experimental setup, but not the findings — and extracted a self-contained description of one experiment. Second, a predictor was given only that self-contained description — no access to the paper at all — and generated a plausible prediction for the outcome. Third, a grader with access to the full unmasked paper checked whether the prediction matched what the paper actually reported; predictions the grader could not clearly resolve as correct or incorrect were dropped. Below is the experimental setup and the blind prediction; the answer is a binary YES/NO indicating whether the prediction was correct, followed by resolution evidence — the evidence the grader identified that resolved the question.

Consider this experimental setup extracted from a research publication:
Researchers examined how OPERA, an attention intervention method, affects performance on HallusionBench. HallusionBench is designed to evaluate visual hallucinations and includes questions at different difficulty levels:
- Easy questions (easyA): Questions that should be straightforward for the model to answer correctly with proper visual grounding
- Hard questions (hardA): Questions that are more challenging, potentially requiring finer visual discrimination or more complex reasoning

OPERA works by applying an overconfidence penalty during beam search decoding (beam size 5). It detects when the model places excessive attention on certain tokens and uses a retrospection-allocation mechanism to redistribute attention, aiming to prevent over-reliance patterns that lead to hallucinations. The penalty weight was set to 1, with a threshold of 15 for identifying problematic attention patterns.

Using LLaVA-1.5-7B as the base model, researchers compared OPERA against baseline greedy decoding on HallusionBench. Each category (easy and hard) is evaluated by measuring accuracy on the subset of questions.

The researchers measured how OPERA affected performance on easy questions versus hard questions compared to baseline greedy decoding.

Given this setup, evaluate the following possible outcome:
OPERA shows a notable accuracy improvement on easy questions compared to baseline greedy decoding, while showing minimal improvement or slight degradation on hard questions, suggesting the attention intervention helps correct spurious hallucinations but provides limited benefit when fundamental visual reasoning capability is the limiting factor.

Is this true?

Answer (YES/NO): YES